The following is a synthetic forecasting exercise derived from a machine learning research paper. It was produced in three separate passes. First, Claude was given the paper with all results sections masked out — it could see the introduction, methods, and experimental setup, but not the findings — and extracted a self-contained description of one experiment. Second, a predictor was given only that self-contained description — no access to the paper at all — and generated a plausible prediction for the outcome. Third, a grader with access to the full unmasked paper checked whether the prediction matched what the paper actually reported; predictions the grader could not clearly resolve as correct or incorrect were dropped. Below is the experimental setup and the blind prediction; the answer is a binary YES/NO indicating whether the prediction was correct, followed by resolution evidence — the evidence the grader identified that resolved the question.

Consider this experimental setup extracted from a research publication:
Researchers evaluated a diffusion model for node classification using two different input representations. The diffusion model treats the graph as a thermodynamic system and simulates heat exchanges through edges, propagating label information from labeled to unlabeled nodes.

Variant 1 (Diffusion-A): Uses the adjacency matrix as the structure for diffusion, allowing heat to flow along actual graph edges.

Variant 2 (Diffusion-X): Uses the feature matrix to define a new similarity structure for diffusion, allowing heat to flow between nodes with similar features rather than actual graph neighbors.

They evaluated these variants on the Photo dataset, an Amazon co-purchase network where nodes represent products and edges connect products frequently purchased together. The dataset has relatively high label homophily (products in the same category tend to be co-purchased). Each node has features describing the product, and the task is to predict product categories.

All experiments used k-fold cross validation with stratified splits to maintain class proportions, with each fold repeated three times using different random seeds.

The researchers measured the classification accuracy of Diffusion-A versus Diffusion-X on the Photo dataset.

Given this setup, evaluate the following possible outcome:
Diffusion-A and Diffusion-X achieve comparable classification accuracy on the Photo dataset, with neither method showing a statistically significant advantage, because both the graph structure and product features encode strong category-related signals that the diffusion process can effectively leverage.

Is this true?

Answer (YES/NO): NO